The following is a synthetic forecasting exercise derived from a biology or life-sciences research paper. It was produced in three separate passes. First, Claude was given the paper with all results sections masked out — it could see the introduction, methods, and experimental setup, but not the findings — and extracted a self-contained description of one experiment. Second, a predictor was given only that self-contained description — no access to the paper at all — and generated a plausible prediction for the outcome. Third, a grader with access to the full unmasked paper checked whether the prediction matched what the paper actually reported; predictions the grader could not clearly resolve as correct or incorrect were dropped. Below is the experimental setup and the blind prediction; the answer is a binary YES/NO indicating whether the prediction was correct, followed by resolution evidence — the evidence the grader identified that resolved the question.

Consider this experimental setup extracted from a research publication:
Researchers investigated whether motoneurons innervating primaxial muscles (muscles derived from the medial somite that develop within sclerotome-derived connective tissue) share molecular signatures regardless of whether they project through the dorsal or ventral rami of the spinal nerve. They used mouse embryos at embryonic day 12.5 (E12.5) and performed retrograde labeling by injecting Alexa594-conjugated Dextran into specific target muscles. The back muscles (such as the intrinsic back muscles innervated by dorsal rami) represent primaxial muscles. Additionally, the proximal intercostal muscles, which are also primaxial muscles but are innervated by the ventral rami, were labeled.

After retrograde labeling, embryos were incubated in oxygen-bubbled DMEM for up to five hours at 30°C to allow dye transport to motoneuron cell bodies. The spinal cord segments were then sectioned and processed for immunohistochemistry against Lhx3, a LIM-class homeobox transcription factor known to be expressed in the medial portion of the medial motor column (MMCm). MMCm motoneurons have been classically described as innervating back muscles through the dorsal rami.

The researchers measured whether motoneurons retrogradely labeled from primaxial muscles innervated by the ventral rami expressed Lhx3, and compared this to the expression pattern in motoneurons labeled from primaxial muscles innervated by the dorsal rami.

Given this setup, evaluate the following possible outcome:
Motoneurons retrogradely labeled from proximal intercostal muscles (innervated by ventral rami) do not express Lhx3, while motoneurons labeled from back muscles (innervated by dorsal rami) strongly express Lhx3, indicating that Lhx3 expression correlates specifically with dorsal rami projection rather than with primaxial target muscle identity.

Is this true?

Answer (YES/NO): NO